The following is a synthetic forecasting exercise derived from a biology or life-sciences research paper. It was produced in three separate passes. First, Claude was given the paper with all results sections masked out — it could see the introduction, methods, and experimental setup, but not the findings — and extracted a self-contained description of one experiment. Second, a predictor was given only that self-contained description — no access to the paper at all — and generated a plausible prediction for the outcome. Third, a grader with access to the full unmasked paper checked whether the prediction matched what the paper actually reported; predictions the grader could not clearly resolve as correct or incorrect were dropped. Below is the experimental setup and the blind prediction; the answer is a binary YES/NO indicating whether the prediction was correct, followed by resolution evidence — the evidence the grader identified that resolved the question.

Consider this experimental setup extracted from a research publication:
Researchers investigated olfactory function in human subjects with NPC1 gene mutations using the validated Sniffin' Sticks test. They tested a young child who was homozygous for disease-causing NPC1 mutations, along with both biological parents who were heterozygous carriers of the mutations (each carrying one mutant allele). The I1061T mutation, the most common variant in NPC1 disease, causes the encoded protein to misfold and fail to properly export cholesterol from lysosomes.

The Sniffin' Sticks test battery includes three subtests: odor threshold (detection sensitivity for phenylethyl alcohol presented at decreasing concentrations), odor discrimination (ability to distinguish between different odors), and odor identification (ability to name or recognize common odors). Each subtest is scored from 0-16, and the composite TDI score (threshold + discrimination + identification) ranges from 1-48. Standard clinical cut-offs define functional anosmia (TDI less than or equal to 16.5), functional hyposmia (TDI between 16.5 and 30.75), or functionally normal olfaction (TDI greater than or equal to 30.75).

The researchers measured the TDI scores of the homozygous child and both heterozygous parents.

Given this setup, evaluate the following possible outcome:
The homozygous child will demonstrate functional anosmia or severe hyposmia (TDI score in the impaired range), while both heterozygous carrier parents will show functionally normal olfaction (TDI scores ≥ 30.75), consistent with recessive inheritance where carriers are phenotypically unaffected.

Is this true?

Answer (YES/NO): NO